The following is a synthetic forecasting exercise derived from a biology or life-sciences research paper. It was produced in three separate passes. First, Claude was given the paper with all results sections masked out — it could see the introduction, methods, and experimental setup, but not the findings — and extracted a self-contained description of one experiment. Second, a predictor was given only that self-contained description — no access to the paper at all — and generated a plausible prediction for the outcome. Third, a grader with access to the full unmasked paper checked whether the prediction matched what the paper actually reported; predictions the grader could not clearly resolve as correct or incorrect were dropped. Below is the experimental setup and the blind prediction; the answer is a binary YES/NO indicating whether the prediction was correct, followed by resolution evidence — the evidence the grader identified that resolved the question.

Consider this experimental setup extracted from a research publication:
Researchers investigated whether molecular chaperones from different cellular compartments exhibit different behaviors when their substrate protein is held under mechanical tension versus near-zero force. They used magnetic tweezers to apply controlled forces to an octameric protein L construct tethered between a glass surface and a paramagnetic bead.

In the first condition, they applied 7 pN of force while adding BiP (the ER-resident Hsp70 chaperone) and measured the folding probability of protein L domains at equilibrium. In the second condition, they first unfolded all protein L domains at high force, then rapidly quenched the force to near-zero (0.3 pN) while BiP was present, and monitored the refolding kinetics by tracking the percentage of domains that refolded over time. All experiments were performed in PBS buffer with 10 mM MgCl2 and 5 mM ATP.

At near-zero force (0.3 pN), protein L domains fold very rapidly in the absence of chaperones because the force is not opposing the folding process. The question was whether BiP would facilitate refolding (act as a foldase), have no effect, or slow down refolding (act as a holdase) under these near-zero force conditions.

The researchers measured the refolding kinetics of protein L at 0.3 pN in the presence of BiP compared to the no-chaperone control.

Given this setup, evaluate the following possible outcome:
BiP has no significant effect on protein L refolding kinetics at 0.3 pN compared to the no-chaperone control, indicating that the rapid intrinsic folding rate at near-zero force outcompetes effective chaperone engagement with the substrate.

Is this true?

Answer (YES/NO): NO